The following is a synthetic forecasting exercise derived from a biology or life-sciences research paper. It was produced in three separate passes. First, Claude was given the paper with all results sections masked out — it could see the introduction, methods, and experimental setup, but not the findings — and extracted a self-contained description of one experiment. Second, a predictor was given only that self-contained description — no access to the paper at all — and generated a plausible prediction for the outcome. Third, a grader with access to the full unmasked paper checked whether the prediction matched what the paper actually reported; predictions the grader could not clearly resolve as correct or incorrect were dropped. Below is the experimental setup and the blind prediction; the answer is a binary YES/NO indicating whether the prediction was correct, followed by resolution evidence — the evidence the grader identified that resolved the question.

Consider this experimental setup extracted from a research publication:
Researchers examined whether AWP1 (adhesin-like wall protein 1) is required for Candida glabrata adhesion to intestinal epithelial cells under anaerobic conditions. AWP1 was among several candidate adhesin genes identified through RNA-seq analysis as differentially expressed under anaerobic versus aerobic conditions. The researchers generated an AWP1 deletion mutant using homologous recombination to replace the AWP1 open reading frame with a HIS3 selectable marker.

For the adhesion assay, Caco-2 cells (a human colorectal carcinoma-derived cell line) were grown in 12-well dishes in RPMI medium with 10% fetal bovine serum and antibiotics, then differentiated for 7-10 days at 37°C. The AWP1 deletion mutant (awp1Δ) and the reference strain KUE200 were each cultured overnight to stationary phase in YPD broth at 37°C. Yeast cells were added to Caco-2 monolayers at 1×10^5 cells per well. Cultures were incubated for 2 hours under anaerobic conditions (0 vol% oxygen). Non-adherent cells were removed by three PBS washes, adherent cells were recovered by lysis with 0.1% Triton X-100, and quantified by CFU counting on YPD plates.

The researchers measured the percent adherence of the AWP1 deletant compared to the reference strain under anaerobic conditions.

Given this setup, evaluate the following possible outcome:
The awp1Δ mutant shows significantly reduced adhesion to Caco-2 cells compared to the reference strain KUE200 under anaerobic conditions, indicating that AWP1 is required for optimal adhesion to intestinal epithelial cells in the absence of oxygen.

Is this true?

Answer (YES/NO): NO